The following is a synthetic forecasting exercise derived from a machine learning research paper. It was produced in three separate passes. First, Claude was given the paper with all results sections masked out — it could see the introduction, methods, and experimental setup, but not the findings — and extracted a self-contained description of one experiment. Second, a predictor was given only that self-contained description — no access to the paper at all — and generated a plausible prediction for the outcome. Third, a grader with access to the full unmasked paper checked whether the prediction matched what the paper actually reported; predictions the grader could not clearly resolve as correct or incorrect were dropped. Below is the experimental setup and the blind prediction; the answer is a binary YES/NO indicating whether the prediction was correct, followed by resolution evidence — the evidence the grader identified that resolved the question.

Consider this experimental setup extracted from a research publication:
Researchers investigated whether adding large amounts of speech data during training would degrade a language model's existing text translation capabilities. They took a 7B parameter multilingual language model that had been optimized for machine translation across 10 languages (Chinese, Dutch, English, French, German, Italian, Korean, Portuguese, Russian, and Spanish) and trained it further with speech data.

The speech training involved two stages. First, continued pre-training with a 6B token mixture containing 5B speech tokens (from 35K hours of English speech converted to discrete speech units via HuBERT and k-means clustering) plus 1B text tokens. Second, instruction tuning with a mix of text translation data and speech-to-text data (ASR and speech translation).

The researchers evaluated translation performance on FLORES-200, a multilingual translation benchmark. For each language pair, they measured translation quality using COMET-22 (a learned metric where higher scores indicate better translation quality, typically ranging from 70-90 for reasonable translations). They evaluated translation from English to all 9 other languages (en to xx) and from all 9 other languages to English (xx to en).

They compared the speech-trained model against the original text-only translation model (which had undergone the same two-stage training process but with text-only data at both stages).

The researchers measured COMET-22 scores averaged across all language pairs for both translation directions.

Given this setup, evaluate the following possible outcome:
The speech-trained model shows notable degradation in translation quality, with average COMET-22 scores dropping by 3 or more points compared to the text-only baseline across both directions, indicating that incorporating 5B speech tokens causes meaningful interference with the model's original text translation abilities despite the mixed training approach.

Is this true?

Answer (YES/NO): NO